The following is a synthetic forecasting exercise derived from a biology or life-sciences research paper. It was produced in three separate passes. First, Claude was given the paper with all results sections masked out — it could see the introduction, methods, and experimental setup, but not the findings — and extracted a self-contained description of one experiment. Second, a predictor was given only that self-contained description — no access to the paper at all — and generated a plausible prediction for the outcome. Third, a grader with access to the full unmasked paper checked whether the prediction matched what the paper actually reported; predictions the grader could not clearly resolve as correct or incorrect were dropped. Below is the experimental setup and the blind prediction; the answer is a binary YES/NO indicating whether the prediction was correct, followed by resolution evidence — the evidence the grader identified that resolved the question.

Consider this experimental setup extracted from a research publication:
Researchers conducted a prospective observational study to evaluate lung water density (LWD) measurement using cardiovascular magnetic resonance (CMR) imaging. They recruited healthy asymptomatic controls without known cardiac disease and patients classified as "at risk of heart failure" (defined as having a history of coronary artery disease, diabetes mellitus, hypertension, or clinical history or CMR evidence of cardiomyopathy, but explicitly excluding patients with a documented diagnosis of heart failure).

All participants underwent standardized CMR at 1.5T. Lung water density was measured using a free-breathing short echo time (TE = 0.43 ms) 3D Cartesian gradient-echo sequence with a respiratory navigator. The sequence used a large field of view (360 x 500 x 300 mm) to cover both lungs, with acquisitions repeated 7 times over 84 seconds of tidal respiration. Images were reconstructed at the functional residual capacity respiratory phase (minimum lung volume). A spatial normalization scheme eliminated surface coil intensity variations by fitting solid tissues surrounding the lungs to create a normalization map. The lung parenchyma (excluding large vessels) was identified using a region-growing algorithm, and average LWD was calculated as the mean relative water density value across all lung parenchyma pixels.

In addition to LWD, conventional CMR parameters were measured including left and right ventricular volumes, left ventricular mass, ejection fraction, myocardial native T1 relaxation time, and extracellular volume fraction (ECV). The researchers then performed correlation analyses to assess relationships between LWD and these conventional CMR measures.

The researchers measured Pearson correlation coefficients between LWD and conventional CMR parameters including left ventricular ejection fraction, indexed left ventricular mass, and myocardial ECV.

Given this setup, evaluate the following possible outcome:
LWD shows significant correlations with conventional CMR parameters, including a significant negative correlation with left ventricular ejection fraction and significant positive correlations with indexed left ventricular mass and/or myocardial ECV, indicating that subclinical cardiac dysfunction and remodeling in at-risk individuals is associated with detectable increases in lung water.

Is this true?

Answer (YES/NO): NO